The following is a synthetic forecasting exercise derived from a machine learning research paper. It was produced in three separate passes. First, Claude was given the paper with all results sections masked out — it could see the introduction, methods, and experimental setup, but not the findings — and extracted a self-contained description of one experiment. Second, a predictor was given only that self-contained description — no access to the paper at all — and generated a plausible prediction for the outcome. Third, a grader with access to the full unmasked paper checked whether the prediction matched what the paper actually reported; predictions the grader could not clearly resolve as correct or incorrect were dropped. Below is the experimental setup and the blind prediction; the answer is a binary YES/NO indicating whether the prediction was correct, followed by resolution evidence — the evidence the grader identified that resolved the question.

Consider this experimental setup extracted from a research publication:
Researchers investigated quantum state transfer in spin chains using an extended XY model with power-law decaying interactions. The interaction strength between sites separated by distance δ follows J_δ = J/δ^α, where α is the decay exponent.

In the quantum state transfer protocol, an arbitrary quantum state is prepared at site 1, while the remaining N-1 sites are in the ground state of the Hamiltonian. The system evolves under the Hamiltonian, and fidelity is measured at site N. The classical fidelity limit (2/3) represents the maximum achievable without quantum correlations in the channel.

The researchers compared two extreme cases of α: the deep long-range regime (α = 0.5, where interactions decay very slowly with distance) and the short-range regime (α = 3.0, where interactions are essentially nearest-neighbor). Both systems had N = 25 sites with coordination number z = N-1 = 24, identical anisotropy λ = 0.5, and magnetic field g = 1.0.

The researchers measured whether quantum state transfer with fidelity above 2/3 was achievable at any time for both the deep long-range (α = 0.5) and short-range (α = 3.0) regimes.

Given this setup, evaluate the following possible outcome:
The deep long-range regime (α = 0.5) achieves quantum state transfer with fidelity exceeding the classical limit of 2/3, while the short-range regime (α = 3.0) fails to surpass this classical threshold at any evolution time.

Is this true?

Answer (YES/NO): NO